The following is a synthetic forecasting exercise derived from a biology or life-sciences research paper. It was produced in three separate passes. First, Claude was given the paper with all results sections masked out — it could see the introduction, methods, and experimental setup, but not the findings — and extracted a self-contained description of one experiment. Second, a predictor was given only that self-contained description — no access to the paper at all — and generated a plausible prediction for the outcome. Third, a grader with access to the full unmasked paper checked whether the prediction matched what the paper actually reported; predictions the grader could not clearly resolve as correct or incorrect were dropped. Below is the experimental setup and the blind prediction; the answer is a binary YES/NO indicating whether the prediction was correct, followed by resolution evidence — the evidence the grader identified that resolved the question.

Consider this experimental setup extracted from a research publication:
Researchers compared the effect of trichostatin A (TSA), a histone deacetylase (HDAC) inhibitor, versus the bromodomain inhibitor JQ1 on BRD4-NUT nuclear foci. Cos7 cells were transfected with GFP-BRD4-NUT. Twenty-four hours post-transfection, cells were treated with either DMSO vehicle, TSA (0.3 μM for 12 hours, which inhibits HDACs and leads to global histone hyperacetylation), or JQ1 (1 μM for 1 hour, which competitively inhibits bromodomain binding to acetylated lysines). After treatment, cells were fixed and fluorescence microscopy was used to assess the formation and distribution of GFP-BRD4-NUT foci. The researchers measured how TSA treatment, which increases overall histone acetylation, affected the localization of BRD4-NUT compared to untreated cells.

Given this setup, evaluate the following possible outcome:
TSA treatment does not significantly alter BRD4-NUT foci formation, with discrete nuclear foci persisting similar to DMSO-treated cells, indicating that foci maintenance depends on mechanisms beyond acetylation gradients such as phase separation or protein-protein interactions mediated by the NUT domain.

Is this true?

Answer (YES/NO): NO